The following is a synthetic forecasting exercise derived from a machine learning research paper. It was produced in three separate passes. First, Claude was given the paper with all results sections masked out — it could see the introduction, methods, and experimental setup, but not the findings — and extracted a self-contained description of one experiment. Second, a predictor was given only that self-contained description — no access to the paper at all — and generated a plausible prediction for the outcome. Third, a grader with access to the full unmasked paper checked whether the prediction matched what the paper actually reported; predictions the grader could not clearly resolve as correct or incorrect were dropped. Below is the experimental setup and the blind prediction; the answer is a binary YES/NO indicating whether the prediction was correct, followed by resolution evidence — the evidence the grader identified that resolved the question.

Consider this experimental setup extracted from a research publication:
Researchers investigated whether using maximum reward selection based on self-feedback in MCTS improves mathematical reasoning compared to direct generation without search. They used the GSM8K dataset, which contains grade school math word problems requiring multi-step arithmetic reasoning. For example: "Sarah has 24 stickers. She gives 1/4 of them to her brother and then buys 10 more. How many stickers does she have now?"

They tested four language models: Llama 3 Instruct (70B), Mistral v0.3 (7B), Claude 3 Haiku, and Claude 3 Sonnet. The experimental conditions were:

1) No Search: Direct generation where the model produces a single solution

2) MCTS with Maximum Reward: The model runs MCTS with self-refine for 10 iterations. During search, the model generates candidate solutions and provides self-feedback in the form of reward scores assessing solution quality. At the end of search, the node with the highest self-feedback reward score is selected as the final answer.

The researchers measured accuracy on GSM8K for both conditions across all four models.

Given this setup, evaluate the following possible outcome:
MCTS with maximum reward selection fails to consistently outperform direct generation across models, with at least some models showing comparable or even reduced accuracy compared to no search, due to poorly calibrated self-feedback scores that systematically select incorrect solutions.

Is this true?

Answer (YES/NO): YES